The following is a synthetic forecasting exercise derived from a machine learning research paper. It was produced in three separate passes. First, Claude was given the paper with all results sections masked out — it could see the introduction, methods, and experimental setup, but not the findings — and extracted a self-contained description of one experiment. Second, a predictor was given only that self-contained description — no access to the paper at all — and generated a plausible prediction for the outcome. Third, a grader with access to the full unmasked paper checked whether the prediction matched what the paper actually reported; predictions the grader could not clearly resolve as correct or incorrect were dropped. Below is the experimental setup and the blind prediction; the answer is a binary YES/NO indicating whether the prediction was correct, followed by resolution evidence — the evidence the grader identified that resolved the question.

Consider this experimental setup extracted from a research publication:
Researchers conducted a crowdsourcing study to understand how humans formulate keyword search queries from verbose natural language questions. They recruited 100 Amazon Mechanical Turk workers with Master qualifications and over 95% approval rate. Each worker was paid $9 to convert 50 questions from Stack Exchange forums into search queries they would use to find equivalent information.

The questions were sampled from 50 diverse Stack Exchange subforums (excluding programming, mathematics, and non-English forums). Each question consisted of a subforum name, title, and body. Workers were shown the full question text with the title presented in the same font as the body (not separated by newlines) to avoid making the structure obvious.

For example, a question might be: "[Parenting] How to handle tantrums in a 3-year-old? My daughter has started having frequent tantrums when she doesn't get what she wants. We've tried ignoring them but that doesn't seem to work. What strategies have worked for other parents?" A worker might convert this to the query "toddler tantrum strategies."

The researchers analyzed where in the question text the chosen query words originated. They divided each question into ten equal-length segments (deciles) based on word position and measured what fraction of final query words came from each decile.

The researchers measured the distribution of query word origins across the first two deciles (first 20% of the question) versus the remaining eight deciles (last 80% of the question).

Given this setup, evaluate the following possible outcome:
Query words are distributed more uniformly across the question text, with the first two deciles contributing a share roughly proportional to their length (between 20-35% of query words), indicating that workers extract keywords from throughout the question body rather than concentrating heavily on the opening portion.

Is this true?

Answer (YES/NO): NO